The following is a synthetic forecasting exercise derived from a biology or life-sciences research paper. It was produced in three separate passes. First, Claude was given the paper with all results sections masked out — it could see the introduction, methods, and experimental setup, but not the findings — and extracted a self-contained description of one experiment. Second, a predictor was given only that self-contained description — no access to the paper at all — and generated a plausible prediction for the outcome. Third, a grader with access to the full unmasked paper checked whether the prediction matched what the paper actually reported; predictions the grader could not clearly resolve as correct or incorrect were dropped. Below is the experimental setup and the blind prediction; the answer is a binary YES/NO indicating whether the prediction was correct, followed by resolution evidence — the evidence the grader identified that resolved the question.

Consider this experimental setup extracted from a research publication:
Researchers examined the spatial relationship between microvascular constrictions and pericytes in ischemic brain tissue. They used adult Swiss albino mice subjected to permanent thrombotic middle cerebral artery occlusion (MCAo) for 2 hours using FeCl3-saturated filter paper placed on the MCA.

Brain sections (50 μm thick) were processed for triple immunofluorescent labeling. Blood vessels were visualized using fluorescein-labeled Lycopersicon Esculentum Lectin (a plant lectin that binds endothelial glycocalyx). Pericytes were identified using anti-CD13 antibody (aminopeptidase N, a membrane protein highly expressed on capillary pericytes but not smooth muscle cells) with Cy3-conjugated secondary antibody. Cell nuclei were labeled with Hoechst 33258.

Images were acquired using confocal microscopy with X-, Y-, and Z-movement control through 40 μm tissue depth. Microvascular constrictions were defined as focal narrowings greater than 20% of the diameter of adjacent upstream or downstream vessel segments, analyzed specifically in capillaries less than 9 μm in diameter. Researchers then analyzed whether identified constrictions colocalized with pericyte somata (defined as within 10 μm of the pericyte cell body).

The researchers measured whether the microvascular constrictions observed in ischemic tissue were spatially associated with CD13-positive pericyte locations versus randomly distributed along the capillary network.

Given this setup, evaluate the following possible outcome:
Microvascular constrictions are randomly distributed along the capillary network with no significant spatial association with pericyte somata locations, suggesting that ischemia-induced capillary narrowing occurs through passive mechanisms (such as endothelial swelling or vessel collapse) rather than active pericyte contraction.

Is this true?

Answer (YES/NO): NO